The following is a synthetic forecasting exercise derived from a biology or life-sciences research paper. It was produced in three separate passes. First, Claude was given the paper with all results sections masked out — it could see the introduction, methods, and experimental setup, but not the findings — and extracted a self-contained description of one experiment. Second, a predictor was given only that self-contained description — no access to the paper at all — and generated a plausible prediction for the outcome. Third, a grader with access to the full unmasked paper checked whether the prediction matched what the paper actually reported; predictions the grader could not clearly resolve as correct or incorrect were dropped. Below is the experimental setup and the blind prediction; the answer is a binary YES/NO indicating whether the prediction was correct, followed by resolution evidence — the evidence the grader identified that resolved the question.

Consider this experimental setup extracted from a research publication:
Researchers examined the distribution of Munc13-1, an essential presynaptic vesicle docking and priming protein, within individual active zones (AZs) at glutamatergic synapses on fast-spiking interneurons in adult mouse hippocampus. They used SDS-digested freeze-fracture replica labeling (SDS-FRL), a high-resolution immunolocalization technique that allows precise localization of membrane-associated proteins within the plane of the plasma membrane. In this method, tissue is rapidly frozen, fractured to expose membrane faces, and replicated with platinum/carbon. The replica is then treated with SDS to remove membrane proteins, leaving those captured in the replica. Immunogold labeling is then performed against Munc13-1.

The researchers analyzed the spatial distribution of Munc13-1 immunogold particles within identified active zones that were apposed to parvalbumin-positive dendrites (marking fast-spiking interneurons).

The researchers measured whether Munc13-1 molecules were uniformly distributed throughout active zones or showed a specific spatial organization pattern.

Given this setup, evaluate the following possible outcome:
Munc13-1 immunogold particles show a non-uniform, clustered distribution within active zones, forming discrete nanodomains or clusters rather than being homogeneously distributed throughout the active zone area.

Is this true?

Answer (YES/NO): YES